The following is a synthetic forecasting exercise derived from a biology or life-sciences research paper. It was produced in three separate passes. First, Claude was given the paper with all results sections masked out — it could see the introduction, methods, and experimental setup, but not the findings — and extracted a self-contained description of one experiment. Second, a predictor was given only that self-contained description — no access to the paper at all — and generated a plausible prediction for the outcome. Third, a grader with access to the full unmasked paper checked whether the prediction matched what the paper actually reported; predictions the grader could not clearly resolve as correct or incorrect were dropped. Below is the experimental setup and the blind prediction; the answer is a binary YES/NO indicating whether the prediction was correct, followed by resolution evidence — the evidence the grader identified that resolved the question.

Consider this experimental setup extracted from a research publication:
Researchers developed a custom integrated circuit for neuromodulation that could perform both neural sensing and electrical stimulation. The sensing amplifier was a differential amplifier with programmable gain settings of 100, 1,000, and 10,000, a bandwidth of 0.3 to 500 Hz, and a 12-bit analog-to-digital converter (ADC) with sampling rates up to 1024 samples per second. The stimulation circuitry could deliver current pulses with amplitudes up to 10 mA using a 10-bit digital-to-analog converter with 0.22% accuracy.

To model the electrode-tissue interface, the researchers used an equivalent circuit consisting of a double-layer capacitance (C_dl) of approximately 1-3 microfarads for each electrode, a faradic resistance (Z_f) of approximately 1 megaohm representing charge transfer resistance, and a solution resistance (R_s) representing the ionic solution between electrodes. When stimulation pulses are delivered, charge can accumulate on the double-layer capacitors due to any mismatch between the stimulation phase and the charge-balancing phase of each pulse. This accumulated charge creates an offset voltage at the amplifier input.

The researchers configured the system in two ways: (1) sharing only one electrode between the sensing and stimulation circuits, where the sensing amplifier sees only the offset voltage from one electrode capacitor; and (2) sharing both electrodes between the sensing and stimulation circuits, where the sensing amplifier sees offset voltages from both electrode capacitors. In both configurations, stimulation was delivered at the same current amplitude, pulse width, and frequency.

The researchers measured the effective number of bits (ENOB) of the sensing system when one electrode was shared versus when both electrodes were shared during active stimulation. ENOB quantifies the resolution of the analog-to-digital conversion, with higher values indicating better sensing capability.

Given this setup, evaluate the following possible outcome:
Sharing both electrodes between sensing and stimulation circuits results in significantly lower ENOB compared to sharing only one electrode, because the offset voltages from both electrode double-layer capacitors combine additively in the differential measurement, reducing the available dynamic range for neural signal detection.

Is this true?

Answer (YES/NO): NO